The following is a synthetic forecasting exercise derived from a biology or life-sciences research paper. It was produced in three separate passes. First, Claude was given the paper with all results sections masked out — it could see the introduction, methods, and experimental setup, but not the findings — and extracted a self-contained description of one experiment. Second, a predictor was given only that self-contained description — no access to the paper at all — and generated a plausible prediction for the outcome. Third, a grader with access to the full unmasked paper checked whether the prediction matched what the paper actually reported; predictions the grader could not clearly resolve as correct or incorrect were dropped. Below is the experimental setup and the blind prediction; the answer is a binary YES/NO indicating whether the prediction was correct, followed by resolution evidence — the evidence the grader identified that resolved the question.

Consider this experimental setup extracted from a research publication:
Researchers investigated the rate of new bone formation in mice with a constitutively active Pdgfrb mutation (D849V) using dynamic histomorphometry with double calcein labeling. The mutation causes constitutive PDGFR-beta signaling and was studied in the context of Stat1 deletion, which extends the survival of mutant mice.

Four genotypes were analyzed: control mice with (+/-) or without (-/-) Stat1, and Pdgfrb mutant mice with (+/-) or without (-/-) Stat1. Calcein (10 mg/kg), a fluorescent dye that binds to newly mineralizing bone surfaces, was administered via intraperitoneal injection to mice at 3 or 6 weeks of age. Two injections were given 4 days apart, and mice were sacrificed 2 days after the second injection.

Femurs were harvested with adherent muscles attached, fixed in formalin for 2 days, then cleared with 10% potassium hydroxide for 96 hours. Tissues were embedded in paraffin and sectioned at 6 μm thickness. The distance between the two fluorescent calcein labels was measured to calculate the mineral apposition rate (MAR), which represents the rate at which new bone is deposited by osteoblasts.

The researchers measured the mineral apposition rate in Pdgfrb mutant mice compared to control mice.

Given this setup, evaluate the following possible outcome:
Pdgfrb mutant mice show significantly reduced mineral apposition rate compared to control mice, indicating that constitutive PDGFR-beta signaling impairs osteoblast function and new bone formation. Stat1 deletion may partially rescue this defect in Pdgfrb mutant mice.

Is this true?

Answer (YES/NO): YES